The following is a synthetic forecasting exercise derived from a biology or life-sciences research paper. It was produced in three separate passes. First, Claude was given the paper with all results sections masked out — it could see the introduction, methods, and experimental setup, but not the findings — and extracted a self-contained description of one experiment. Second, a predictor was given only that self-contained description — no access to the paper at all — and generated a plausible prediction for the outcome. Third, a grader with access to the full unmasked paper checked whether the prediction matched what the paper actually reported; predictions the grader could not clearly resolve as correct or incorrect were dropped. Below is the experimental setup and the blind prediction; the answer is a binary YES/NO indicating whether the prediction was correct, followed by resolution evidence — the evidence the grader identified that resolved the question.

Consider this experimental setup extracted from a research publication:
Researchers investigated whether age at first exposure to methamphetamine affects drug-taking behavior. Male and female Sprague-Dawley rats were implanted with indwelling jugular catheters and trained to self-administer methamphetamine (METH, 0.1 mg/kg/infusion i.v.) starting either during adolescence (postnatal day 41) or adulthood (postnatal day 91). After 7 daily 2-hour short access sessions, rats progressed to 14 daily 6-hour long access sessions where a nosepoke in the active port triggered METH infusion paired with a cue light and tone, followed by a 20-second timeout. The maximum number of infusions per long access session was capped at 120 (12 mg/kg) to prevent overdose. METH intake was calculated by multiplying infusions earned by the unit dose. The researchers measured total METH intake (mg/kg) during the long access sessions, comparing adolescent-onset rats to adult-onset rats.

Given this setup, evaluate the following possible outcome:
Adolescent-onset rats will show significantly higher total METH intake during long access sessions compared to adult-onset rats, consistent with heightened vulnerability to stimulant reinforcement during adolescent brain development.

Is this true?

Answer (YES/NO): YES